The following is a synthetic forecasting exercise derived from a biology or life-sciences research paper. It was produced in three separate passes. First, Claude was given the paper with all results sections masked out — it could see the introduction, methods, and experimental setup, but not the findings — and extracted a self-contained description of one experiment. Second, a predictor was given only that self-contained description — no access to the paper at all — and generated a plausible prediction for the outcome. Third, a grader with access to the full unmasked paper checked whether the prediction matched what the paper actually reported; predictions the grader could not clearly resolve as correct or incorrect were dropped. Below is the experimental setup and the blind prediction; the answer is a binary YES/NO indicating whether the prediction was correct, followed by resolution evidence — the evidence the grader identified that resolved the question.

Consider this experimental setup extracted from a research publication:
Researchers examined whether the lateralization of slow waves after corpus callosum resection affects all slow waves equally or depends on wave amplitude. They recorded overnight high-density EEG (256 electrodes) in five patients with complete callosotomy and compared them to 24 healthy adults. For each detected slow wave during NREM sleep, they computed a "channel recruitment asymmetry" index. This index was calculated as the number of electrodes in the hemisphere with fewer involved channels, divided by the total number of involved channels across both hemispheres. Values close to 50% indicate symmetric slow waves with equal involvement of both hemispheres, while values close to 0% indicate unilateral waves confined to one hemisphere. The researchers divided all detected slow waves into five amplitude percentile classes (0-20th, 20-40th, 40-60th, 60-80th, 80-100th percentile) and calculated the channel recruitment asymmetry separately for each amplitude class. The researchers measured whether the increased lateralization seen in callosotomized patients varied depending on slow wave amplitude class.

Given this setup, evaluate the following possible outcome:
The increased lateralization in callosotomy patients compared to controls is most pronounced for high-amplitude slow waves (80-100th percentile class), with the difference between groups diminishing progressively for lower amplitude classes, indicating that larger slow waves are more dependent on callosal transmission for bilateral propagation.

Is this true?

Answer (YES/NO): NO